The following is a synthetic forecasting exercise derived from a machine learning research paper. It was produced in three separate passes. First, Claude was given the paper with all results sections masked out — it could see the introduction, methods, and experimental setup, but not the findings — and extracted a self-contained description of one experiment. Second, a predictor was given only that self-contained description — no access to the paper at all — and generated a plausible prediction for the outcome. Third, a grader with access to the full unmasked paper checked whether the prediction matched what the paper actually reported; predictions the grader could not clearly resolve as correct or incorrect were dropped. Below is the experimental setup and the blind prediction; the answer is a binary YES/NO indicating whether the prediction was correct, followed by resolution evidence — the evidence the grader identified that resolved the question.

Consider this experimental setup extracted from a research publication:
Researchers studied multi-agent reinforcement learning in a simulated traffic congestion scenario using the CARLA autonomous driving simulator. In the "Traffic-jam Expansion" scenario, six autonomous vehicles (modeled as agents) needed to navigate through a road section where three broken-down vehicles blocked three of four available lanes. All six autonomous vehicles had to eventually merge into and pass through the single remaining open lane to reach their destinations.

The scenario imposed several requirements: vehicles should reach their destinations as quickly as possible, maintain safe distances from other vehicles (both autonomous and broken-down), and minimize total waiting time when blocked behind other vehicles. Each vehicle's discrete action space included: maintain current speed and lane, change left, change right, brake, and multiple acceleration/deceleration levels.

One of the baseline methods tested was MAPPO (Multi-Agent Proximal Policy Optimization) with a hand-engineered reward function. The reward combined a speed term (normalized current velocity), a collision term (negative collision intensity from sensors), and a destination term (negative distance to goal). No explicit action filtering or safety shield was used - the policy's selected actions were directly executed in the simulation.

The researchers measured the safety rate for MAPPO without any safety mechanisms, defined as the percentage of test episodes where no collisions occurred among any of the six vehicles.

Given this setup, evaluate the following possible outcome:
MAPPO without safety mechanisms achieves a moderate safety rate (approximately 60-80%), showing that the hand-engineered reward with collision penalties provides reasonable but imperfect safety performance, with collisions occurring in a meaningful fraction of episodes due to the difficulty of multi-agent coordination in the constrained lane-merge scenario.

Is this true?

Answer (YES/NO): NO